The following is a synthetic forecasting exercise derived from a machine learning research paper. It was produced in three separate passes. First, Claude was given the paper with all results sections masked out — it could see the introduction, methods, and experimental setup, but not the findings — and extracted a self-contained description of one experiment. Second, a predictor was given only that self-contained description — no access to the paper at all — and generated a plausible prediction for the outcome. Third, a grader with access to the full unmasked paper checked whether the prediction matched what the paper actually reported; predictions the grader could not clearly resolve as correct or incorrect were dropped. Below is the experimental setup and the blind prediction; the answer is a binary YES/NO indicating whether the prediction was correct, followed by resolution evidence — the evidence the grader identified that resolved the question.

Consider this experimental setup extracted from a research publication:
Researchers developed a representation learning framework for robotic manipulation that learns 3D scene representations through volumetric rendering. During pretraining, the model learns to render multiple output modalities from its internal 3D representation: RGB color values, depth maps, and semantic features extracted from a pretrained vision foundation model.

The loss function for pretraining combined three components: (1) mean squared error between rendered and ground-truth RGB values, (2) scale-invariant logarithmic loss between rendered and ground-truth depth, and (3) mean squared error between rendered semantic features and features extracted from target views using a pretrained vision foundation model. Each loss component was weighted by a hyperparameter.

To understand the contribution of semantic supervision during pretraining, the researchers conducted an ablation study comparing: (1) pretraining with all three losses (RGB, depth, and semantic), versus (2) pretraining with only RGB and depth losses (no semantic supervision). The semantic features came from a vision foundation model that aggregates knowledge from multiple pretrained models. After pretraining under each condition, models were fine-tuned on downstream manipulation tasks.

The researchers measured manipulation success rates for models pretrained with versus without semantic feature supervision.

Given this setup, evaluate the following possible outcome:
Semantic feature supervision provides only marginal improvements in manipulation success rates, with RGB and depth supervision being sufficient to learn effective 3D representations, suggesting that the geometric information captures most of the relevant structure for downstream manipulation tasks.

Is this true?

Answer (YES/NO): NO